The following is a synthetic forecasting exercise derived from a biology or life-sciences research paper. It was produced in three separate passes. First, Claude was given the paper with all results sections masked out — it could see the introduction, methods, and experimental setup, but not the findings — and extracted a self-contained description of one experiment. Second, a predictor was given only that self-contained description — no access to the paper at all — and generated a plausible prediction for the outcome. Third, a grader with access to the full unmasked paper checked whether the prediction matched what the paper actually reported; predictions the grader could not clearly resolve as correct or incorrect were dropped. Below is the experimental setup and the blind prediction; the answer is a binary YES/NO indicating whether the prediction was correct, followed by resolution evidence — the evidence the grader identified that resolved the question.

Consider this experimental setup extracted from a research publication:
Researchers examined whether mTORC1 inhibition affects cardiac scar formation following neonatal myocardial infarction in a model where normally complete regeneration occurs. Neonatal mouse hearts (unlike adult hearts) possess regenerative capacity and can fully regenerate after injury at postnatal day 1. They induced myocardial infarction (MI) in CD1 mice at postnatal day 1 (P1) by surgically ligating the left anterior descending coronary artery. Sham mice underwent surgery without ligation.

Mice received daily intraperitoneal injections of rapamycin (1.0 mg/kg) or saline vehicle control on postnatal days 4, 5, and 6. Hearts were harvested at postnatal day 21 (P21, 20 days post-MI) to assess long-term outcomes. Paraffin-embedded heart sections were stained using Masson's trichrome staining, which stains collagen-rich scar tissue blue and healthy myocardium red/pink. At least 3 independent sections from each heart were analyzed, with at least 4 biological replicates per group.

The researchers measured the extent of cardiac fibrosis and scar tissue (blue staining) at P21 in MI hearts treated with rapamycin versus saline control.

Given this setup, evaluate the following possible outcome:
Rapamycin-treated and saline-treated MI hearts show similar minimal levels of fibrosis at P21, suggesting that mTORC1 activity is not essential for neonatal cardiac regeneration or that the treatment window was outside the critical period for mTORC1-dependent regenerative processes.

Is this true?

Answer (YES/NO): NO